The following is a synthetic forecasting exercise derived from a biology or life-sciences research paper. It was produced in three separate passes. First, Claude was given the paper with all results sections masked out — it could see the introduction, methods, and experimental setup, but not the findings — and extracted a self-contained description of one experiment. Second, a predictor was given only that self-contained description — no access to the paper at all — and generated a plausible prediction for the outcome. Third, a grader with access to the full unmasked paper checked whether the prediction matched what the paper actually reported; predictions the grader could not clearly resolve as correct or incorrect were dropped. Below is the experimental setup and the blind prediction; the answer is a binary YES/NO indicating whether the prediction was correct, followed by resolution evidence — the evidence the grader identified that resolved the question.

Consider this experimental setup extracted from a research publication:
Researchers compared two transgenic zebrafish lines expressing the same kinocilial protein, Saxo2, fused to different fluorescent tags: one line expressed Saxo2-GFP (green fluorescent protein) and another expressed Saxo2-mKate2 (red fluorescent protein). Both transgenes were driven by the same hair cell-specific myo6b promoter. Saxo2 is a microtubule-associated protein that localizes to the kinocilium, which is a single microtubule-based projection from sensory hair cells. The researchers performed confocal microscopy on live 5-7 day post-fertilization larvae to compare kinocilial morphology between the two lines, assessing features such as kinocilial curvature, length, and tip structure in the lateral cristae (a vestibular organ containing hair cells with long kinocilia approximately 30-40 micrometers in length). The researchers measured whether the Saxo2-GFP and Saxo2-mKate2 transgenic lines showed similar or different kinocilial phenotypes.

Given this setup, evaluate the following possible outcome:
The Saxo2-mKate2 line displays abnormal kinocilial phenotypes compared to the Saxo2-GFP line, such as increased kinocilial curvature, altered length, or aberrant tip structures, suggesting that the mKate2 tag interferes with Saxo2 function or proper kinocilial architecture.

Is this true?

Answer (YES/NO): YES